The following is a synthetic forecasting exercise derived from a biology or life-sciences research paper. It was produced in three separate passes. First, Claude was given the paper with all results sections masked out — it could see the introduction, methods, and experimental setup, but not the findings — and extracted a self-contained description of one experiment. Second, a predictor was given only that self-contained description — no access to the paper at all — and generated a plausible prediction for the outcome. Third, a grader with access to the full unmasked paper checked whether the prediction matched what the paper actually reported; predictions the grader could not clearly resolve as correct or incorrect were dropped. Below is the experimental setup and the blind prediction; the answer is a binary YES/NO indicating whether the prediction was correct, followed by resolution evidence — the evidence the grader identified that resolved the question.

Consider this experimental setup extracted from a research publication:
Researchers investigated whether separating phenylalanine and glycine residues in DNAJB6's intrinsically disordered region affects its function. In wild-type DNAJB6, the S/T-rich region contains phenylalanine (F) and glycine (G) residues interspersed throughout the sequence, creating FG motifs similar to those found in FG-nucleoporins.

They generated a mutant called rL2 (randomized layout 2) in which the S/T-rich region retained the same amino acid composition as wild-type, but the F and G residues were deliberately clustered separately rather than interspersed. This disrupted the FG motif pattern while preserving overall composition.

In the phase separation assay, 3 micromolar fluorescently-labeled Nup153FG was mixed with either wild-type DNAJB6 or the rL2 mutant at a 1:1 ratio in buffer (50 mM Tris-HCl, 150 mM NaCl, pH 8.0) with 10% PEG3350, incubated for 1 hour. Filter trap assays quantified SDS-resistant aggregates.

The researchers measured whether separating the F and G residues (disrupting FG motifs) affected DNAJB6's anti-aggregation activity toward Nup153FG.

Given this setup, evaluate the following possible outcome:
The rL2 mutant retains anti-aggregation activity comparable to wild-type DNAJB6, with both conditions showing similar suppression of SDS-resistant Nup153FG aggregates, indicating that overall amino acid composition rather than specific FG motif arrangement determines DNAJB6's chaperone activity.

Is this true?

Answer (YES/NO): NO